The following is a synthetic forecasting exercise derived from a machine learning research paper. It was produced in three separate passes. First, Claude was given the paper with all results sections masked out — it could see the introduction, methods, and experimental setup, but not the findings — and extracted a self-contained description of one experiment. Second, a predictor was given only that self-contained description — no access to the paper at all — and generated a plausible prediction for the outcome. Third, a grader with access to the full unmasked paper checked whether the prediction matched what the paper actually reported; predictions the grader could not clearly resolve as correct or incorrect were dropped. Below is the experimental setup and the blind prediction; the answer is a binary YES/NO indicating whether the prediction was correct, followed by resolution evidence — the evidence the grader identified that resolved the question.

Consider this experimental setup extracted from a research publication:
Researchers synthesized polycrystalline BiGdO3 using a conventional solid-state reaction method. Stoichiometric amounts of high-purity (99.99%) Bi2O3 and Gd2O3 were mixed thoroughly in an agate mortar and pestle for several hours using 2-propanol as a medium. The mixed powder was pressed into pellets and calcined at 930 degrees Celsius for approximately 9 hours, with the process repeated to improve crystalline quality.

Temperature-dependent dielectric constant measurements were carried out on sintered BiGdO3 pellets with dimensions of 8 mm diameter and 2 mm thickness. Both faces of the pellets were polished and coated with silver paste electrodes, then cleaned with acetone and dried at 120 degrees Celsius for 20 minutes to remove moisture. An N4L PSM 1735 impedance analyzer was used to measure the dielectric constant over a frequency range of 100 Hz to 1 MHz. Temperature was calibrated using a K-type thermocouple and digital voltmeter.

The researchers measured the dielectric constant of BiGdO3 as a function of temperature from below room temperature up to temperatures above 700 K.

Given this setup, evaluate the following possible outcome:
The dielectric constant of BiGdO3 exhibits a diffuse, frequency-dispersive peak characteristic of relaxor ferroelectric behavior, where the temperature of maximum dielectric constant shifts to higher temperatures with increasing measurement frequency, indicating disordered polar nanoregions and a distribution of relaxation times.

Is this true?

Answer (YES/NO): NO